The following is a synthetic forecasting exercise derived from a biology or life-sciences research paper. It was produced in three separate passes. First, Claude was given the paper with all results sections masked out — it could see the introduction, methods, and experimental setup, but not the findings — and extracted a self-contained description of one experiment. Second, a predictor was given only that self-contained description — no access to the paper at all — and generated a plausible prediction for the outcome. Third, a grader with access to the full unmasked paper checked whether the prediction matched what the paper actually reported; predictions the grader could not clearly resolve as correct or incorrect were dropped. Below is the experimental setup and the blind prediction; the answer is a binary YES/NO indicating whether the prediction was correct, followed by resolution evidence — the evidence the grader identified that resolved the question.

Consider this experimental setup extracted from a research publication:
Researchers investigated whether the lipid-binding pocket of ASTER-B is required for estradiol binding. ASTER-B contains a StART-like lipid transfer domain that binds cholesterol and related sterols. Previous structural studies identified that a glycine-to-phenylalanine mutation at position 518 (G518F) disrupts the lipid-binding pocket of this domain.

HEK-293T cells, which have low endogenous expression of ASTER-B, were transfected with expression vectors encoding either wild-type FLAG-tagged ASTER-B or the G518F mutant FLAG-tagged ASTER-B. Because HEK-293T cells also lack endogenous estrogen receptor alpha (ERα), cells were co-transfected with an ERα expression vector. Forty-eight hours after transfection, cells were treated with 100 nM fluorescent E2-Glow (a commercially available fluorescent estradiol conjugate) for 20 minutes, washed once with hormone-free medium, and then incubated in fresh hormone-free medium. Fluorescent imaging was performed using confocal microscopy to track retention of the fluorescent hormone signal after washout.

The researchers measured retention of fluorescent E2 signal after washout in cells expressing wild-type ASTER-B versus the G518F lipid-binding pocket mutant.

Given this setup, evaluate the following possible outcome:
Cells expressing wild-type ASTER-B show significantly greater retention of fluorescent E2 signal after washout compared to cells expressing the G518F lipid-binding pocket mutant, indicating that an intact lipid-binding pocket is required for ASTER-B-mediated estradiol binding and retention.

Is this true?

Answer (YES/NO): YES